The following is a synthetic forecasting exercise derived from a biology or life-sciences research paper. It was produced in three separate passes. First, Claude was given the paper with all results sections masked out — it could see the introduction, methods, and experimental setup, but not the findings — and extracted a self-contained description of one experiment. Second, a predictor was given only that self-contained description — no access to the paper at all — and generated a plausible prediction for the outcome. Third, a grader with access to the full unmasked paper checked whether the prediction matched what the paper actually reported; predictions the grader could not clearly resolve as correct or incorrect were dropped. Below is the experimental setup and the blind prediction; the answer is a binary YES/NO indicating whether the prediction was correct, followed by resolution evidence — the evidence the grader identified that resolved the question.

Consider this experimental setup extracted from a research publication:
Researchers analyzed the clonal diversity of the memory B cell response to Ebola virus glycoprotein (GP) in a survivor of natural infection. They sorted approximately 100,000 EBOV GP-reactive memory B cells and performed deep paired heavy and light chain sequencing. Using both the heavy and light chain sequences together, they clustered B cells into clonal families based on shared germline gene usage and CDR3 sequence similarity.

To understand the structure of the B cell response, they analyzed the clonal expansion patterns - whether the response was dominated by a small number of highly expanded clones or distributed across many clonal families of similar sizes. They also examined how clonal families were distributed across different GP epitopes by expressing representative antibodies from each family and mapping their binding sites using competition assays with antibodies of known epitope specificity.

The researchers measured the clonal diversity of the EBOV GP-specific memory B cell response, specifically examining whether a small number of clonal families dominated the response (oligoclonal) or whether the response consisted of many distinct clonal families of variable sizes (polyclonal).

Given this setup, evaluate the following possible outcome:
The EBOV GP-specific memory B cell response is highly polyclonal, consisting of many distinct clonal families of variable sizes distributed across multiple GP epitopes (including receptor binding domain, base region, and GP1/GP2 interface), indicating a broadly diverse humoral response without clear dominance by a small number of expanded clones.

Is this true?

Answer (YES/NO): YES